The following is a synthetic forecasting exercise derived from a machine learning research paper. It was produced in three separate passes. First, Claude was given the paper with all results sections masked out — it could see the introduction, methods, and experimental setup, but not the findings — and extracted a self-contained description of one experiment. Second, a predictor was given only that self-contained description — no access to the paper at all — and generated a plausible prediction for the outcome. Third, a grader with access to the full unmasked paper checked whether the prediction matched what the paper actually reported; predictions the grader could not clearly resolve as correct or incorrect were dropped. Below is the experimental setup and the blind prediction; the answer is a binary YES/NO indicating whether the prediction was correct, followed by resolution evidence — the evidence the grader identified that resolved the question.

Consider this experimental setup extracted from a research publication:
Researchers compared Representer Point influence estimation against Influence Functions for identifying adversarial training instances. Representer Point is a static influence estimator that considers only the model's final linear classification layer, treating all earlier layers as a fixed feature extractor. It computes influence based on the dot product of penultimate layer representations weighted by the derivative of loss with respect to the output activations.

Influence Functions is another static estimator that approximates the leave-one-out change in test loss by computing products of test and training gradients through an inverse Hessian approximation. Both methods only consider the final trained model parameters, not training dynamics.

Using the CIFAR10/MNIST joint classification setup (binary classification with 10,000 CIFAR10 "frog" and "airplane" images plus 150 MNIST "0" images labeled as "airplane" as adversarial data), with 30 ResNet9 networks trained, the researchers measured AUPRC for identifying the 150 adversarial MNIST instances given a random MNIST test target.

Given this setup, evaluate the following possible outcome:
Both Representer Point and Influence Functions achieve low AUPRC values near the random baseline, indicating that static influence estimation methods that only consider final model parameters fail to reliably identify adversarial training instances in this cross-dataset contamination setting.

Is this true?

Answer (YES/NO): YES